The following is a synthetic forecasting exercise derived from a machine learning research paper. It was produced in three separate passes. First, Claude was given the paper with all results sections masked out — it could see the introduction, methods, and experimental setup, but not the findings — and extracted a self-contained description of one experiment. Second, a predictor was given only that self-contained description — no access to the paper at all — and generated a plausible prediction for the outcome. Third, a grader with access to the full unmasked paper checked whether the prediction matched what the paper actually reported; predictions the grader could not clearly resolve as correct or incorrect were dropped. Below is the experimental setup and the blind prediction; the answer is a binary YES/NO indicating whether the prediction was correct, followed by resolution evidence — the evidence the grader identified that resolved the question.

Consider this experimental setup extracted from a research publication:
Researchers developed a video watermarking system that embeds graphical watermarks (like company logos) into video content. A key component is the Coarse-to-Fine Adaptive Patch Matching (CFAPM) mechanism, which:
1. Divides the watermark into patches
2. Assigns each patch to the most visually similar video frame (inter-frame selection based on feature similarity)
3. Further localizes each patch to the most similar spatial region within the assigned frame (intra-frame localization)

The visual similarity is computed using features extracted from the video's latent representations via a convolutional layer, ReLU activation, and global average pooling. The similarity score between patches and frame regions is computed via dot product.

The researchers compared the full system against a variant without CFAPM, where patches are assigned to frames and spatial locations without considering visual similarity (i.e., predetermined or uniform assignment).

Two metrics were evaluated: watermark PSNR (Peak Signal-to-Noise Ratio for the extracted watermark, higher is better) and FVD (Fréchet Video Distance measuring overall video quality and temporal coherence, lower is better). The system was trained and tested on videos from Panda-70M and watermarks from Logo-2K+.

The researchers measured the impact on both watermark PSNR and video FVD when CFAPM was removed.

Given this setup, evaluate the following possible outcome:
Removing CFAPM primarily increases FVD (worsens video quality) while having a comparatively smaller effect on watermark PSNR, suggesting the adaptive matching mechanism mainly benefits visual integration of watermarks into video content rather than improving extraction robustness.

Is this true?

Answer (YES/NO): YES